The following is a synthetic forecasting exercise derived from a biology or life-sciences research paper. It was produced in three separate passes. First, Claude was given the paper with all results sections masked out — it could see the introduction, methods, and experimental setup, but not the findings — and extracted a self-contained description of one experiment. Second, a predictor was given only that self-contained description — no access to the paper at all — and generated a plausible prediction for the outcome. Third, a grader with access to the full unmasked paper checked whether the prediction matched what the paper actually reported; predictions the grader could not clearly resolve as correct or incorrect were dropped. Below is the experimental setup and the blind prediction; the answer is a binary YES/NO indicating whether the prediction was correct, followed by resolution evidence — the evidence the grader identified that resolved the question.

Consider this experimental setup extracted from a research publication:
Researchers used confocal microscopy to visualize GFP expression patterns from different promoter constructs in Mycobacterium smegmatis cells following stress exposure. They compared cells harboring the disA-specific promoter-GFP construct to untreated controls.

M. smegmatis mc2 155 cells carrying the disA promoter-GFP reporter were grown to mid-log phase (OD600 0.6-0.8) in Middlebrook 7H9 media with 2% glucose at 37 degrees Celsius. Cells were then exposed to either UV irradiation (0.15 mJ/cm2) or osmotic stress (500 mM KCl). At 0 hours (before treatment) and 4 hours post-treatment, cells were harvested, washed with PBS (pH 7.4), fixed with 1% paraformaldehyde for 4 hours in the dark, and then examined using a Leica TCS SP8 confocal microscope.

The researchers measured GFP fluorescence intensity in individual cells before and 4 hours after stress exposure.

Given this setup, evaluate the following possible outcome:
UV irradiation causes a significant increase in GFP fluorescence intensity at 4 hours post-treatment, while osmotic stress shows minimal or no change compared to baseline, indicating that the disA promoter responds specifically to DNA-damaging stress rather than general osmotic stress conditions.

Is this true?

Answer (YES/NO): YES